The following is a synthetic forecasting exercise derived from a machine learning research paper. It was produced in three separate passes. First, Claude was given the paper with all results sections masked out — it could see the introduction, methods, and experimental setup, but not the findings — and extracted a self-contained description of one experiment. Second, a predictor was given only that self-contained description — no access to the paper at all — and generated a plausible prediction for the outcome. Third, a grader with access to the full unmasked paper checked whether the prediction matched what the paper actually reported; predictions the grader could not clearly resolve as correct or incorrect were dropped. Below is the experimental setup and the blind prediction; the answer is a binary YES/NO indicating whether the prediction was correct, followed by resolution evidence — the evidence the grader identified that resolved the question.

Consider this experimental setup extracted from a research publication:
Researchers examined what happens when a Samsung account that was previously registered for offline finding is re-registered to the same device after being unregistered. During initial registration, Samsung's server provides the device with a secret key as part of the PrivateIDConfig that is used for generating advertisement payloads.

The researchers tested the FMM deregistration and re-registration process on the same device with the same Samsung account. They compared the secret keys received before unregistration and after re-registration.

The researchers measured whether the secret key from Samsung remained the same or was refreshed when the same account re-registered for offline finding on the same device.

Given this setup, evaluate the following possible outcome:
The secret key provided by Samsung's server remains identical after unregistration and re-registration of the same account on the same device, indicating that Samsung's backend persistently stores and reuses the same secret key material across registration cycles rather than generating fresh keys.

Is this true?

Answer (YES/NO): YES